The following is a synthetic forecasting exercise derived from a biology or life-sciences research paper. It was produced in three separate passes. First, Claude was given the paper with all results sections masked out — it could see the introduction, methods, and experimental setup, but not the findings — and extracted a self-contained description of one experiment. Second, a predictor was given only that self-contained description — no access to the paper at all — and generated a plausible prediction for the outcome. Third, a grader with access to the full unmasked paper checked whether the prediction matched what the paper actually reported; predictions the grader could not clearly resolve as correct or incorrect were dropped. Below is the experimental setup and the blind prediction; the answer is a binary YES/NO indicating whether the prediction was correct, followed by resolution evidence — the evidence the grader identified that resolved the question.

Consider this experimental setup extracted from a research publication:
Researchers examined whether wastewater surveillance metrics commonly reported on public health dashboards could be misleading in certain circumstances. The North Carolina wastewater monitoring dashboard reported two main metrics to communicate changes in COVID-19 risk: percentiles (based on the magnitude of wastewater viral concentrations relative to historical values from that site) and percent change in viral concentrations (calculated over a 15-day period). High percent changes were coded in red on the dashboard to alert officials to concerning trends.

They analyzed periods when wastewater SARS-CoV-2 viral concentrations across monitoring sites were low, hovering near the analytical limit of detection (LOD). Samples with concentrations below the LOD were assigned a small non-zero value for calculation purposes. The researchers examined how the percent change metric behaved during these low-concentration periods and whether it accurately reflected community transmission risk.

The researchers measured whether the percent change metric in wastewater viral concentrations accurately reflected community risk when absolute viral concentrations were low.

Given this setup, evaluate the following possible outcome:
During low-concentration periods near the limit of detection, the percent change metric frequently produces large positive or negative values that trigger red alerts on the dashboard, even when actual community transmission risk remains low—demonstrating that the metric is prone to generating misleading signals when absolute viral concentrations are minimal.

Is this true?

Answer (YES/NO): YES